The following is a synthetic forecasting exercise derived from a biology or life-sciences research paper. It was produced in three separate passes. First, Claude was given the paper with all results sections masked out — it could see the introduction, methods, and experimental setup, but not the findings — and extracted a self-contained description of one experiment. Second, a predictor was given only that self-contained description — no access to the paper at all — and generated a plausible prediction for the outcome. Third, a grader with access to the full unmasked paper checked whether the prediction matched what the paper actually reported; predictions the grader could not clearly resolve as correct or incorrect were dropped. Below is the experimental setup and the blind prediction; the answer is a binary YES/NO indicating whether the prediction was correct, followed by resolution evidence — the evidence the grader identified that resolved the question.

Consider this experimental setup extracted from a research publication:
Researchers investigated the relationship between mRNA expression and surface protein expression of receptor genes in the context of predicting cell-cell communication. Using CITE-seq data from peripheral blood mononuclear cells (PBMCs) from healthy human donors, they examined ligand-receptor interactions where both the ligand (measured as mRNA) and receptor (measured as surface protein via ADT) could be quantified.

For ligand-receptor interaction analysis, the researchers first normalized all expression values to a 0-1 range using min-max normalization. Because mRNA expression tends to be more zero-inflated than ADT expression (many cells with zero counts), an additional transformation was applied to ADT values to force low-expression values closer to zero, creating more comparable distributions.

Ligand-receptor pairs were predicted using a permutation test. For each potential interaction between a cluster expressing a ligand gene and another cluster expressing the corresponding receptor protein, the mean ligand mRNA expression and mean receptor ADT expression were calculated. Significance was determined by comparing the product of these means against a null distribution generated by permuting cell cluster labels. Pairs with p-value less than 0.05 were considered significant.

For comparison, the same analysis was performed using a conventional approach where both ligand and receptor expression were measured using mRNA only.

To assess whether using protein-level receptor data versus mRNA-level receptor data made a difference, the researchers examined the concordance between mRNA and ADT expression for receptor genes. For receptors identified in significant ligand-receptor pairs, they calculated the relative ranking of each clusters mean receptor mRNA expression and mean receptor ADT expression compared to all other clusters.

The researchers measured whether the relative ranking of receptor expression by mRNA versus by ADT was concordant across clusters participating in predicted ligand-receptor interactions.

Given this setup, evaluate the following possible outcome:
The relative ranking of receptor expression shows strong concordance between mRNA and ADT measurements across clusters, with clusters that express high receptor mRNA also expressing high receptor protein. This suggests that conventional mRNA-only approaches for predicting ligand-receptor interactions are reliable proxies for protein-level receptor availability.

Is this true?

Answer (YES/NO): NO